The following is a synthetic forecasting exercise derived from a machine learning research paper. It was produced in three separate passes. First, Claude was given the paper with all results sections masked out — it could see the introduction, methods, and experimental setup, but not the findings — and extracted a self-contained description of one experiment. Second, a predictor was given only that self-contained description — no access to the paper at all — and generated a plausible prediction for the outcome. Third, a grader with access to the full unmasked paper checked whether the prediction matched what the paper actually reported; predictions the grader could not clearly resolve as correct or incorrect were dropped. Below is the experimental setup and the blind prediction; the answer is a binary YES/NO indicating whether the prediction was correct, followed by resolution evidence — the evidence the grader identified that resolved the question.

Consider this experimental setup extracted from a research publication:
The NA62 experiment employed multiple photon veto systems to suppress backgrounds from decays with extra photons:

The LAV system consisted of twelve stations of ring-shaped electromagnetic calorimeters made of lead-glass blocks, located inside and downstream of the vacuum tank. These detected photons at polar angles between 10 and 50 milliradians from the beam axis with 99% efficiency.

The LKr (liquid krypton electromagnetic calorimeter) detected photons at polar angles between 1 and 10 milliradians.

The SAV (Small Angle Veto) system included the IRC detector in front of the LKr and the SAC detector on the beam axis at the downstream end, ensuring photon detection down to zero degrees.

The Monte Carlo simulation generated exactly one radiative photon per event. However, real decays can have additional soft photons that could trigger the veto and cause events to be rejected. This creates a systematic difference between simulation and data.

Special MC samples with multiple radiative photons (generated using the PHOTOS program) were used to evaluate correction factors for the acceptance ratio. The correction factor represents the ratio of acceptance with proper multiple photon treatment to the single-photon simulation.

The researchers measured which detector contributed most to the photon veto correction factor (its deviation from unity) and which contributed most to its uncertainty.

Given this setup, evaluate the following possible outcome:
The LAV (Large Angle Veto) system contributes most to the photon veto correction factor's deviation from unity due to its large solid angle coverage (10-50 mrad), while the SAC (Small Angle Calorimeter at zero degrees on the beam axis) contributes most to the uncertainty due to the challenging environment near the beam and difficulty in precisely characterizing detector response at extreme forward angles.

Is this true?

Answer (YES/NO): NO